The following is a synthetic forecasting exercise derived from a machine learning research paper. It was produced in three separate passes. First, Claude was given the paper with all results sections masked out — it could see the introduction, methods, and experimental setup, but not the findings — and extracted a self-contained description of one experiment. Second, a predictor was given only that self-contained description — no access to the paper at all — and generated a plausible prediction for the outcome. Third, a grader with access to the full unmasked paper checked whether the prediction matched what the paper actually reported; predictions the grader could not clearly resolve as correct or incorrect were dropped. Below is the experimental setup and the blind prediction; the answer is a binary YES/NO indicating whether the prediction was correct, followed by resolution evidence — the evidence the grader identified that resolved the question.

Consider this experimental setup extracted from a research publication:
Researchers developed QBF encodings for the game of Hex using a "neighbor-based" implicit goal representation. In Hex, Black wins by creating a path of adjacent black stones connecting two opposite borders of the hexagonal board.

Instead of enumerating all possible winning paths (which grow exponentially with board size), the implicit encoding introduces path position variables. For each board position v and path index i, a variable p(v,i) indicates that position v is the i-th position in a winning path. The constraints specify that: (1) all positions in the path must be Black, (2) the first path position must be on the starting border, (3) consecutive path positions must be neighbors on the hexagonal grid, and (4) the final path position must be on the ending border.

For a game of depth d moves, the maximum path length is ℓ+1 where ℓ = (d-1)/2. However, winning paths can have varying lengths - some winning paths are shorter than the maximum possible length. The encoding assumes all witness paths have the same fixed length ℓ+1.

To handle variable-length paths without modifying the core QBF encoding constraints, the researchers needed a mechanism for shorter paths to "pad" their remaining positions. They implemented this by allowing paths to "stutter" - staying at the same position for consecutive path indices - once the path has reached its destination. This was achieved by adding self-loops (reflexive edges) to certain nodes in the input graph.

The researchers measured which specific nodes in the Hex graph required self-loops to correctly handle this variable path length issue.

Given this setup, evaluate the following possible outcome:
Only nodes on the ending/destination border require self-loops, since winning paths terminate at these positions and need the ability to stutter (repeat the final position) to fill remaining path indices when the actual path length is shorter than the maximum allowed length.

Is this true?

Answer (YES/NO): YES